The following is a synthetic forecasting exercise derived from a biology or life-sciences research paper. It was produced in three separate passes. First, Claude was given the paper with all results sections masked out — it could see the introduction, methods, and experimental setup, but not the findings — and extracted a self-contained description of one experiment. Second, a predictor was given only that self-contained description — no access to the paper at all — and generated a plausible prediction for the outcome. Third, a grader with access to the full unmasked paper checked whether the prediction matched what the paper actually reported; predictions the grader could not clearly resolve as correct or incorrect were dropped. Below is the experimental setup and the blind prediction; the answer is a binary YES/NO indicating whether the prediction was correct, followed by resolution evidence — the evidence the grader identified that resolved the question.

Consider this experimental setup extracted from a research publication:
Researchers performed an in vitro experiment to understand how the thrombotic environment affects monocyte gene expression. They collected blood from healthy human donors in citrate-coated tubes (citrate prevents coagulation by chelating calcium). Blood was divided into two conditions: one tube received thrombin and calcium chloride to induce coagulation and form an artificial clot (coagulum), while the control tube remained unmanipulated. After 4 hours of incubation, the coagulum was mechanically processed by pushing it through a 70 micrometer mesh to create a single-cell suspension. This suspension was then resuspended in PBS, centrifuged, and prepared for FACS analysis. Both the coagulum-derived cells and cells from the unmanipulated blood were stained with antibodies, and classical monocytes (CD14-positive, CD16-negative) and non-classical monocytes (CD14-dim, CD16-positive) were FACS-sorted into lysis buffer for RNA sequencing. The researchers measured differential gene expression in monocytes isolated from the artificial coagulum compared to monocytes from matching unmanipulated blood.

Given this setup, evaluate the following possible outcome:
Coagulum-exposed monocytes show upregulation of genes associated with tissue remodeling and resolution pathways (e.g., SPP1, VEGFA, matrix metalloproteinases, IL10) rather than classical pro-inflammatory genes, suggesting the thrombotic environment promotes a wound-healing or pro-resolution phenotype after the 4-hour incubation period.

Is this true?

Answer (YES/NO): NO